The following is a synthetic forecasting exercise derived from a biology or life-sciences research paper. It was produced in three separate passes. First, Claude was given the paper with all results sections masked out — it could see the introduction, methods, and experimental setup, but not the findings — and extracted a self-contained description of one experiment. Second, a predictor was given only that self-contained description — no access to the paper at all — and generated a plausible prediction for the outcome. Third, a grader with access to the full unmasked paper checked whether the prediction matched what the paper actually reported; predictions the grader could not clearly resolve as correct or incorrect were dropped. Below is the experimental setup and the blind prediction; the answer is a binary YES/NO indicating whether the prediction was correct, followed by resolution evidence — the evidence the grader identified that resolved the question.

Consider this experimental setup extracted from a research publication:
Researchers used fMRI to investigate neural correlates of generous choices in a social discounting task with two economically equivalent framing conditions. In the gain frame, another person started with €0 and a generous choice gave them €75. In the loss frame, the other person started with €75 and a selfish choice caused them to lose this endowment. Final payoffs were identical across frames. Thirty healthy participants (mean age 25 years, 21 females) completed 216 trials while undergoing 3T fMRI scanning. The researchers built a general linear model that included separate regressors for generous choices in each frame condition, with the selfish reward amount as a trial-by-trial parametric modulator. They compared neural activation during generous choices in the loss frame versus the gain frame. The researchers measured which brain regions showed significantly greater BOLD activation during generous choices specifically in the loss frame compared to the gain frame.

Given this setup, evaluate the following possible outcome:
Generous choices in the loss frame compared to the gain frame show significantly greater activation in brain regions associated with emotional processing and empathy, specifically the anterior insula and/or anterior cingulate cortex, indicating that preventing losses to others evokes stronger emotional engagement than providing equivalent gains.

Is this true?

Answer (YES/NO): YES